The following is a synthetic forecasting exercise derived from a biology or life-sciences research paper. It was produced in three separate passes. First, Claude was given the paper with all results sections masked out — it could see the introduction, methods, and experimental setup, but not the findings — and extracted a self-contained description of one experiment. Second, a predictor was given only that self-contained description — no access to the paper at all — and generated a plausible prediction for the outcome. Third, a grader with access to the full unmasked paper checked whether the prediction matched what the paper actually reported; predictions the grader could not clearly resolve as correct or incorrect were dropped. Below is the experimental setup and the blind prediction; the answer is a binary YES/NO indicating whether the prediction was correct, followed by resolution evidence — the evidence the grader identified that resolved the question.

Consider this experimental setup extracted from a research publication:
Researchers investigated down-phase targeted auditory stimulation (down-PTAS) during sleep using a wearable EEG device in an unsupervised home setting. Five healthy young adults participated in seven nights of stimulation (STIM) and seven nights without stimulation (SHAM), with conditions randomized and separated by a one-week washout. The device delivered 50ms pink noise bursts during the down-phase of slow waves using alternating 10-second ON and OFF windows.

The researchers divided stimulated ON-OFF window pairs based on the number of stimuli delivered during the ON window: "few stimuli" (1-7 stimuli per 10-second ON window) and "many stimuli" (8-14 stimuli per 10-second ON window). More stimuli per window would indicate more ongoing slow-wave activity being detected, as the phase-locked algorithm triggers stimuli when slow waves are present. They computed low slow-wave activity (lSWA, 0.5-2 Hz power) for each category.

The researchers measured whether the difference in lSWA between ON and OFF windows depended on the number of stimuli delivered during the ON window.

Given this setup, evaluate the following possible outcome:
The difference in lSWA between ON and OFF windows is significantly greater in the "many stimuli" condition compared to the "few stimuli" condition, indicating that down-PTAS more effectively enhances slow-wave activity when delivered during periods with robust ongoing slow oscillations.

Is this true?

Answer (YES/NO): NO